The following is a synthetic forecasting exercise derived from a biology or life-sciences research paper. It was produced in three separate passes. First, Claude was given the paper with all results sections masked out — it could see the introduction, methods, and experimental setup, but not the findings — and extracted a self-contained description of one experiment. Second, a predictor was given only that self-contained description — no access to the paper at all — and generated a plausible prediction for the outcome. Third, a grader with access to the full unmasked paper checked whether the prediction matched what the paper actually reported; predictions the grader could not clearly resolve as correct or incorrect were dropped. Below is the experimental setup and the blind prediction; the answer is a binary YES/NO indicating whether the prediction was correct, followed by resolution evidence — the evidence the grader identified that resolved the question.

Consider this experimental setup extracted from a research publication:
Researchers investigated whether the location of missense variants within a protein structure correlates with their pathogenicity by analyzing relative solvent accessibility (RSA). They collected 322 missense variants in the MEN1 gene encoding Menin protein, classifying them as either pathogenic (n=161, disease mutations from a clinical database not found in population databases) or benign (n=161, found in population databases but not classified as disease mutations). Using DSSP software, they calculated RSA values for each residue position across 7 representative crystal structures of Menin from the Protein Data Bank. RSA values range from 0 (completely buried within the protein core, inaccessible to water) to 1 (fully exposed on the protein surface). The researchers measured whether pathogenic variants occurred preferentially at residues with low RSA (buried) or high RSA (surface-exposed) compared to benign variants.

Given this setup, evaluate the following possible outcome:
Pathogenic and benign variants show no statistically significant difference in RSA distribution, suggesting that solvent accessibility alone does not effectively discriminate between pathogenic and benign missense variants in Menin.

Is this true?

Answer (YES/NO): NO